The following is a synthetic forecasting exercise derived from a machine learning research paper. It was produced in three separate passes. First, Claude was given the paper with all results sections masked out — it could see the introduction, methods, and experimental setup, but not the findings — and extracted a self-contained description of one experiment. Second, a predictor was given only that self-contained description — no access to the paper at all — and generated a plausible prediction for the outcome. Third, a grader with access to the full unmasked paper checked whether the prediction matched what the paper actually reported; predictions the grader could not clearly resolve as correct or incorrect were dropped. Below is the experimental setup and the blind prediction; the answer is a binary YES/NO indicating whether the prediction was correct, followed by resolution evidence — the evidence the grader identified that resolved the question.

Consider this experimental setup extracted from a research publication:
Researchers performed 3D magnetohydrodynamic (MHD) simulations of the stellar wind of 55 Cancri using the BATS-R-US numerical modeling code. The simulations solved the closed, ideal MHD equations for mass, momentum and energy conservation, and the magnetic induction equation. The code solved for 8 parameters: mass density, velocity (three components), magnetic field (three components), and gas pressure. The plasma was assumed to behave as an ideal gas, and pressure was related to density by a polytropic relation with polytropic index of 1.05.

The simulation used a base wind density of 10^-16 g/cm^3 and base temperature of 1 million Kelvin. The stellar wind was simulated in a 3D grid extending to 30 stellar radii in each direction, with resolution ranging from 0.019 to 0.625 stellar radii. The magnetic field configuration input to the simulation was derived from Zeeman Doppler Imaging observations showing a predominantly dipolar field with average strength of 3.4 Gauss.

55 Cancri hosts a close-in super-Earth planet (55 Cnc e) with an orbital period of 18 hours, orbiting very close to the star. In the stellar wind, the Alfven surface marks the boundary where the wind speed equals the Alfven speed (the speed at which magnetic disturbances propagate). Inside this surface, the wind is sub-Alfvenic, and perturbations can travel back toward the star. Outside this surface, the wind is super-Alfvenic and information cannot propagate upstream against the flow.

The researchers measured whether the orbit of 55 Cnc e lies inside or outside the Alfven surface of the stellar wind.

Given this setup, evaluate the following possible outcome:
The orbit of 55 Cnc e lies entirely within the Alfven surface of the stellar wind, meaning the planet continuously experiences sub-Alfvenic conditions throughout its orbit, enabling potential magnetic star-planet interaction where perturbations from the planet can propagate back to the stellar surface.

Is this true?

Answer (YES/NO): YES